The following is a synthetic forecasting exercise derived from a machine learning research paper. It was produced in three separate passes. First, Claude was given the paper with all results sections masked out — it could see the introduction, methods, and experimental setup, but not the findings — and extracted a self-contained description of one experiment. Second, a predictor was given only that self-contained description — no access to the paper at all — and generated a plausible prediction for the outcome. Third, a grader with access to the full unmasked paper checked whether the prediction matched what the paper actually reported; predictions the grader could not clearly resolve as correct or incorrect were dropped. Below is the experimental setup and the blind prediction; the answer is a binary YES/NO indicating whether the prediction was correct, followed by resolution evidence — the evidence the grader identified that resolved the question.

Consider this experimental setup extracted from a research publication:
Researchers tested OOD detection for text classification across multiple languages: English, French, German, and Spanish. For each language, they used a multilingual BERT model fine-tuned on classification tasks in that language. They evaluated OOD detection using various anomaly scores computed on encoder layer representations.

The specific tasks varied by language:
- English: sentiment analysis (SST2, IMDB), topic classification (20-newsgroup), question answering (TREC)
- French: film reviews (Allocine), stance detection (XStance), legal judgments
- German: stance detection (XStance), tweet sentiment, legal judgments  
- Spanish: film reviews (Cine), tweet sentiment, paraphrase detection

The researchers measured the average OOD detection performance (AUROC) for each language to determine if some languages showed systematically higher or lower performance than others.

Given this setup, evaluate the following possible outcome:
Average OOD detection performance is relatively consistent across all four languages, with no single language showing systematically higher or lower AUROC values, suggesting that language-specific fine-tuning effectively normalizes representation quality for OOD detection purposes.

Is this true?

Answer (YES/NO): NO